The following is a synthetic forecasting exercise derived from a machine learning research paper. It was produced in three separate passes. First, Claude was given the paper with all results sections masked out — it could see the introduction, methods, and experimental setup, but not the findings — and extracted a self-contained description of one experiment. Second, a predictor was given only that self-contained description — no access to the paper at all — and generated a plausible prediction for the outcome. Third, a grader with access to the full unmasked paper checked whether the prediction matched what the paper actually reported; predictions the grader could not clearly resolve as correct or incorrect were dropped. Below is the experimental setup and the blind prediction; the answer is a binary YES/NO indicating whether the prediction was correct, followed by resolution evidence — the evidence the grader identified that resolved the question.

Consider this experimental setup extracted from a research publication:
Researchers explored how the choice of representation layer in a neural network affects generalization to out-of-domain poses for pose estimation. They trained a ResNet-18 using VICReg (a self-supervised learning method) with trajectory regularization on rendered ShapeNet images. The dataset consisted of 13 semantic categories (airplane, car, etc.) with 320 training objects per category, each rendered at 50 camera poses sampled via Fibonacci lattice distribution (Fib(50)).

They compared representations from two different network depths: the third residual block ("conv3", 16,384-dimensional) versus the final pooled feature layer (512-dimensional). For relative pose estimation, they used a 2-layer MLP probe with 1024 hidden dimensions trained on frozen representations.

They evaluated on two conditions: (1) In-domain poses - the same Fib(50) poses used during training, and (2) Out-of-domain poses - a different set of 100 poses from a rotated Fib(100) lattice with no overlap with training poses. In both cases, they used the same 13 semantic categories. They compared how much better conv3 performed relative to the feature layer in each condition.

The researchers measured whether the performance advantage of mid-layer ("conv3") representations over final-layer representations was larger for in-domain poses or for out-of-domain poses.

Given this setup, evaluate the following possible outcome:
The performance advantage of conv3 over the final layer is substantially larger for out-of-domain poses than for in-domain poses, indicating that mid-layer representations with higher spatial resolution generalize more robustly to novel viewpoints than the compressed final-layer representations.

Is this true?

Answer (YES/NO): YES